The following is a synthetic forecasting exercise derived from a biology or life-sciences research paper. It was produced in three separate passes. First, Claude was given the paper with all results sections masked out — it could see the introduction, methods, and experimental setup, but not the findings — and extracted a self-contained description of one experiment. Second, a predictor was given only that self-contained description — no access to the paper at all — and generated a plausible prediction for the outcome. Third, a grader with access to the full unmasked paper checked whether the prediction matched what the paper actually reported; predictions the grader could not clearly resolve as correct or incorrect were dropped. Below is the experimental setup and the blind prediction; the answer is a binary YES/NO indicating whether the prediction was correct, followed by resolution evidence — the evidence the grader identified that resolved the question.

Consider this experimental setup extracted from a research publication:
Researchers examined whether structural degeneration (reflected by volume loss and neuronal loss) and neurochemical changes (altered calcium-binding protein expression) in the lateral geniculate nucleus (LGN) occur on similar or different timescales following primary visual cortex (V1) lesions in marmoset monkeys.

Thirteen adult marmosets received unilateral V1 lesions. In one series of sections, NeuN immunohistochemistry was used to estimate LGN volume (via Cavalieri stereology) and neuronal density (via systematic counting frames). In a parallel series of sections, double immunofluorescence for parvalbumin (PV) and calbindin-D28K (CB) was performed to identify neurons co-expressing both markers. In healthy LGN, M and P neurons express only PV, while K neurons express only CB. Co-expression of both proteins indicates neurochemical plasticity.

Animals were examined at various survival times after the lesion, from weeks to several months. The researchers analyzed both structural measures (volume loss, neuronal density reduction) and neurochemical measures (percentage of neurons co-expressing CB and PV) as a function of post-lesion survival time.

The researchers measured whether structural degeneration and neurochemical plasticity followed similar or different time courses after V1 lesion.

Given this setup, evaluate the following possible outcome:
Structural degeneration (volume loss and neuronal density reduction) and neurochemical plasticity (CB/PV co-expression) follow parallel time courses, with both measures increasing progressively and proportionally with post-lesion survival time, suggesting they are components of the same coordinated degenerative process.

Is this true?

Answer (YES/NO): NO